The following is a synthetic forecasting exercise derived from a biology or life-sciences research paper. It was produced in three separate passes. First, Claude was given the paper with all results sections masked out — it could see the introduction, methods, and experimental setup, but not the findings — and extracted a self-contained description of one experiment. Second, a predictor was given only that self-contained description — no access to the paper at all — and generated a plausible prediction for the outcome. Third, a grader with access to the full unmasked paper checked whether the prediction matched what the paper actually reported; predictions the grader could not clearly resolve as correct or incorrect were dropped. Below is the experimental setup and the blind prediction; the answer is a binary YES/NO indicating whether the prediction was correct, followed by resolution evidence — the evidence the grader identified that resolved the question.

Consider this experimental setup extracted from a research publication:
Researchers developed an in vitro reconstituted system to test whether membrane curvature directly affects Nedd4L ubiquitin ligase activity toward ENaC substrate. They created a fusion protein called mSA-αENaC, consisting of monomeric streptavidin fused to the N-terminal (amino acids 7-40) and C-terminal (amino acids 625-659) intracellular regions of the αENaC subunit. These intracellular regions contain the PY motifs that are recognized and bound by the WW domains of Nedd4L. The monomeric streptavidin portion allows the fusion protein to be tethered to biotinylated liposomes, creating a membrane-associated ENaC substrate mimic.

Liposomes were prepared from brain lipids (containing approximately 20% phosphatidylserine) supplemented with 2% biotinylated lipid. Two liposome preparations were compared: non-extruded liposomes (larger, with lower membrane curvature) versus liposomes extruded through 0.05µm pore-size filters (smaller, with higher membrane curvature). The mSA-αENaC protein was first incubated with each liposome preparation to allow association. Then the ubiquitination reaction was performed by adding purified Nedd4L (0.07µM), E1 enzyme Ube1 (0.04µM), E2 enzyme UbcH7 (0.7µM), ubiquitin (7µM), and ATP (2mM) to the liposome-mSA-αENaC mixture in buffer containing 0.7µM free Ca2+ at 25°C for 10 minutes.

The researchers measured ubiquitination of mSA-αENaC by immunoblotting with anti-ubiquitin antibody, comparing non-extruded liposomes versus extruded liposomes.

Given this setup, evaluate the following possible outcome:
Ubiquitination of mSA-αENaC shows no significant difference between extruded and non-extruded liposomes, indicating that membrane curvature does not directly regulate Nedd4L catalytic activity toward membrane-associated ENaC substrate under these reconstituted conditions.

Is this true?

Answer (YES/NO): NO